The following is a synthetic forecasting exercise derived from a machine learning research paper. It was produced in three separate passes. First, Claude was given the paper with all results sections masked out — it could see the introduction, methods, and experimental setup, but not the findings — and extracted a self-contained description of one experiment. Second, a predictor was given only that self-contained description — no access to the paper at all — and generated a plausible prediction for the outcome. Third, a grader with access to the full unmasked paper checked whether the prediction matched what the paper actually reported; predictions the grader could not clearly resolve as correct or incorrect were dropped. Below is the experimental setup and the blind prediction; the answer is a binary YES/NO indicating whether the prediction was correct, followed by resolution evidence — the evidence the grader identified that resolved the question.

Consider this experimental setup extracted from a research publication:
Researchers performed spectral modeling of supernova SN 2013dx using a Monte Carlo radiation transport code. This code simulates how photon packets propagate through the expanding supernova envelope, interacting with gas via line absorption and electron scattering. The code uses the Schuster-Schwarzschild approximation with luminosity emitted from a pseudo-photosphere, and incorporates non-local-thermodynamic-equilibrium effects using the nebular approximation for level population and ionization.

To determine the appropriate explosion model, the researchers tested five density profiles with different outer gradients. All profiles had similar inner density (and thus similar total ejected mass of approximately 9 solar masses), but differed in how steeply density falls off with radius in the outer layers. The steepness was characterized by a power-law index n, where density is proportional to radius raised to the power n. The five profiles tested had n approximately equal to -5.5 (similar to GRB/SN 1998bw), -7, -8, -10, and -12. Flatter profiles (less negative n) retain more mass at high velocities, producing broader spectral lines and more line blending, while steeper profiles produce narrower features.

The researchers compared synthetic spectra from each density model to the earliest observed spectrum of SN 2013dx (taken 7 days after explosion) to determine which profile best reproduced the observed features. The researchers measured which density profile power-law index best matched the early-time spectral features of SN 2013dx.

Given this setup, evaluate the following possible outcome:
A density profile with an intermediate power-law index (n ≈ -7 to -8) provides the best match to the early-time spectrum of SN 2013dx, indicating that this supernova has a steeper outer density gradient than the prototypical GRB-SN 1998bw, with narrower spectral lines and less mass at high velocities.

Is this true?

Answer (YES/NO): YES